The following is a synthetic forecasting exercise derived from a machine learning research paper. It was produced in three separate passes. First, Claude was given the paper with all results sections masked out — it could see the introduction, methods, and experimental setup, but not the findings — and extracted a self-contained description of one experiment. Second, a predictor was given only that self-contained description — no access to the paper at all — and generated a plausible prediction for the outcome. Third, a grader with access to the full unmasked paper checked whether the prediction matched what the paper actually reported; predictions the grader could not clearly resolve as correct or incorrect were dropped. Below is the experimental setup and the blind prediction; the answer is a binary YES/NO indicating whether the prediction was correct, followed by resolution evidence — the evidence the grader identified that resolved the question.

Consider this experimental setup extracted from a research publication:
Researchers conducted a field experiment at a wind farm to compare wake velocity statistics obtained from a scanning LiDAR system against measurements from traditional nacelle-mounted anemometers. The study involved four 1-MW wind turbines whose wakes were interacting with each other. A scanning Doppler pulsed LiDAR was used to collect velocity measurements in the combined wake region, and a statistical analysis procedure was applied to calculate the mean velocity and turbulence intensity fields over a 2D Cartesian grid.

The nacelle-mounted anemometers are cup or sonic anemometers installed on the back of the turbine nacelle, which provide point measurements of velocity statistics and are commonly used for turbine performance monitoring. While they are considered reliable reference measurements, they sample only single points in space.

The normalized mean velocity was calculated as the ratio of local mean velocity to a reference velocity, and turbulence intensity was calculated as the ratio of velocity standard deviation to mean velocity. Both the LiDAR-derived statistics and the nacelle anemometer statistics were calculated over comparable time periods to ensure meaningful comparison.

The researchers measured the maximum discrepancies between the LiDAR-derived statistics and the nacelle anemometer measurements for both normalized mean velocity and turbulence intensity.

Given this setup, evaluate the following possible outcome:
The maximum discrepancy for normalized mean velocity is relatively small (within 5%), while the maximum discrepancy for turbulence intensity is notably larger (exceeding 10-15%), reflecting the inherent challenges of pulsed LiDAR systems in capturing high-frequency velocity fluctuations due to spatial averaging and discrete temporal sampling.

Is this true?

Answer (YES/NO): NO